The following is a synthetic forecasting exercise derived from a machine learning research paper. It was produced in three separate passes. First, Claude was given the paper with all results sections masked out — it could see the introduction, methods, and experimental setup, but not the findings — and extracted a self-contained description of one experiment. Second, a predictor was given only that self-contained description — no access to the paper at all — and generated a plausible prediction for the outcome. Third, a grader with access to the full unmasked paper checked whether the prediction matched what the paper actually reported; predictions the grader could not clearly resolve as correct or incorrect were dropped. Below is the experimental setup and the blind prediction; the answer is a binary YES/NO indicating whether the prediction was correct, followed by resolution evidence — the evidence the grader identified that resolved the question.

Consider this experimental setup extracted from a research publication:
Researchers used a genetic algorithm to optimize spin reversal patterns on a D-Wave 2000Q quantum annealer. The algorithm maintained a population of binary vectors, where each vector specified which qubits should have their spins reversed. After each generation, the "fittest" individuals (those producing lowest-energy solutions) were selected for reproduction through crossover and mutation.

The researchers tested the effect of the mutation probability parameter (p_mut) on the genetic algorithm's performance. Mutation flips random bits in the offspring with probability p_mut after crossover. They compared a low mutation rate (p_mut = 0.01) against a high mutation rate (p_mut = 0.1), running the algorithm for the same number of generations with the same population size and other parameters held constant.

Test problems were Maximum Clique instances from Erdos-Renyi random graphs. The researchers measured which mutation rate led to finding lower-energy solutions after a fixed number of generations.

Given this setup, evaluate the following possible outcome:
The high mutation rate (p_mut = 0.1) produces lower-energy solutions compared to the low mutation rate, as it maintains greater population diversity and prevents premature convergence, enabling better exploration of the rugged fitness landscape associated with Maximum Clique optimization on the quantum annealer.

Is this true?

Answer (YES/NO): NO